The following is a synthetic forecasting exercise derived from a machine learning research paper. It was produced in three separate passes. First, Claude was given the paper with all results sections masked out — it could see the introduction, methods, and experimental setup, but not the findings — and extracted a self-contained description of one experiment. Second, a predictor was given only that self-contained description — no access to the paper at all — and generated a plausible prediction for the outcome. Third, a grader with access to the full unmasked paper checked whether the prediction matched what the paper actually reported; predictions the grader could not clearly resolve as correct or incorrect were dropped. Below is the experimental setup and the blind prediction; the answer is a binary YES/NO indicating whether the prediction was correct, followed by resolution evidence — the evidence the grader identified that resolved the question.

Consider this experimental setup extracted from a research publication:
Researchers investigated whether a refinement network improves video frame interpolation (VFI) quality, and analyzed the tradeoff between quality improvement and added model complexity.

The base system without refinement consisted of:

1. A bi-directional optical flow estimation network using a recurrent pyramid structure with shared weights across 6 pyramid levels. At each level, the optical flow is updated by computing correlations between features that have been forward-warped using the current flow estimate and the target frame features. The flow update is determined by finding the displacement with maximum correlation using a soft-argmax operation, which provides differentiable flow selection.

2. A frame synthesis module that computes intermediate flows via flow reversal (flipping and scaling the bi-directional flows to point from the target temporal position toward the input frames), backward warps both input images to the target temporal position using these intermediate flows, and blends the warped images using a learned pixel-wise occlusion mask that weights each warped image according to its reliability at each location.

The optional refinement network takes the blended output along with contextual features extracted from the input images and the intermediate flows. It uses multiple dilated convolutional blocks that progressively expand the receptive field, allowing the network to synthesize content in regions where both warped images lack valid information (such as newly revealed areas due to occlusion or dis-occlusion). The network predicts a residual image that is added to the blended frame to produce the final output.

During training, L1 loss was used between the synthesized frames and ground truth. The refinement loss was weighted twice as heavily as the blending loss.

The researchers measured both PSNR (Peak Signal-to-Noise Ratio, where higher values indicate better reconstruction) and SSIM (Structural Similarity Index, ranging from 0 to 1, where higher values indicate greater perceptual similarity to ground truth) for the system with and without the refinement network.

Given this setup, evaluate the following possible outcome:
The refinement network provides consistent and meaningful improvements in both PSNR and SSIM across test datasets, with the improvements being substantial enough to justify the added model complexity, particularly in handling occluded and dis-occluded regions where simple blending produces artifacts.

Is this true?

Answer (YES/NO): NO